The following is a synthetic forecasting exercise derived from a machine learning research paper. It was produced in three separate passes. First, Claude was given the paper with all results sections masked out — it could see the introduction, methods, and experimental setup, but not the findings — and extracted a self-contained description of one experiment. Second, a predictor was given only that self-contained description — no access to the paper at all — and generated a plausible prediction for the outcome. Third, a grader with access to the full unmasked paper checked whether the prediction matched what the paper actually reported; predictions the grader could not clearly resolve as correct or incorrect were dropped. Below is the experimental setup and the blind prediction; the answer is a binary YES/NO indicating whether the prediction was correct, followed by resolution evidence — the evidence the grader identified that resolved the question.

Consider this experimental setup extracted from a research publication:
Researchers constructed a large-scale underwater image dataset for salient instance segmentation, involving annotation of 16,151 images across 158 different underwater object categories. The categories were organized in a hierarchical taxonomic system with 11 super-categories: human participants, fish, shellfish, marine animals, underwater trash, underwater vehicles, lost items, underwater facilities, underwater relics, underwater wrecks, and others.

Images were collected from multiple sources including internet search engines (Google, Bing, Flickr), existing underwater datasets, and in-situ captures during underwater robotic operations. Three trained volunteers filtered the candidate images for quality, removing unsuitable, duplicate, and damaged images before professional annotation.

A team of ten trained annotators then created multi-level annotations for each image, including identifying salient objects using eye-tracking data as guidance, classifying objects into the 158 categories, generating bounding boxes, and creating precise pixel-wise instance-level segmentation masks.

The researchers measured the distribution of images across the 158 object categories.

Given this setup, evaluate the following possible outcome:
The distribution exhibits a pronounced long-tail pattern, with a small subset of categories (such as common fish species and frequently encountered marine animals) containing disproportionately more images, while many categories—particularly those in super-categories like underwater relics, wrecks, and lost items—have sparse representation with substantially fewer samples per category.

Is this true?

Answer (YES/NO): NO